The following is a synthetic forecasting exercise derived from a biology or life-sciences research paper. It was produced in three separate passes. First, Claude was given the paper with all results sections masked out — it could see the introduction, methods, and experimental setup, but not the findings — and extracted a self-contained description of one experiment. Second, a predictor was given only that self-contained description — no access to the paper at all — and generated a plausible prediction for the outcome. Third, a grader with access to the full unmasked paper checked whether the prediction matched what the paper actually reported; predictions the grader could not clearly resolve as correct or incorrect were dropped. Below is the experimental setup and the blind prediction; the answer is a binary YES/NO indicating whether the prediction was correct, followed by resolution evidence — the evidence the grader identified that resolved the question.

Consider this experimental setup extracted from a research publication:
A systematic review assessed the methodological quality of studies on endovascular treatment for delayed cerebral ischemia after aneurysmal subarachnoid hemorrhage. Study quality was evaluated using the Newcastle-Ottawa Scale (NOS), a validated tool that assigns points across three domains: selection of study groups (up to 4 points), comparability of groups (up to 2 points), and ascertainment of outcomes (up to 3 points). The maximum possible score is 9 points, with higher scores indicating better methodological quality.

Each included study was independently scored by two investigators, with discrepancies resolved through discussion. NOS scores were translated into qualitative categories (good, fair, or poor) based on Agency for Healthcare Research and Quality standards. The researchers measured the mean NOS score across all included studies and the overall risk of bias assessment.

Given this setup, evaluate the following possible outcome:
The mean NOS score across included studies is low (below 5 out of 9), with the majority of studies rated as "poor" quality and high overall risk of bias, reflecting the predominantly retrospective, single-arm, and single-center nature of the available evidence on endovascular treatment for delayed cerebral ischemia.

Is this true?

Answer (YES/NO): NO